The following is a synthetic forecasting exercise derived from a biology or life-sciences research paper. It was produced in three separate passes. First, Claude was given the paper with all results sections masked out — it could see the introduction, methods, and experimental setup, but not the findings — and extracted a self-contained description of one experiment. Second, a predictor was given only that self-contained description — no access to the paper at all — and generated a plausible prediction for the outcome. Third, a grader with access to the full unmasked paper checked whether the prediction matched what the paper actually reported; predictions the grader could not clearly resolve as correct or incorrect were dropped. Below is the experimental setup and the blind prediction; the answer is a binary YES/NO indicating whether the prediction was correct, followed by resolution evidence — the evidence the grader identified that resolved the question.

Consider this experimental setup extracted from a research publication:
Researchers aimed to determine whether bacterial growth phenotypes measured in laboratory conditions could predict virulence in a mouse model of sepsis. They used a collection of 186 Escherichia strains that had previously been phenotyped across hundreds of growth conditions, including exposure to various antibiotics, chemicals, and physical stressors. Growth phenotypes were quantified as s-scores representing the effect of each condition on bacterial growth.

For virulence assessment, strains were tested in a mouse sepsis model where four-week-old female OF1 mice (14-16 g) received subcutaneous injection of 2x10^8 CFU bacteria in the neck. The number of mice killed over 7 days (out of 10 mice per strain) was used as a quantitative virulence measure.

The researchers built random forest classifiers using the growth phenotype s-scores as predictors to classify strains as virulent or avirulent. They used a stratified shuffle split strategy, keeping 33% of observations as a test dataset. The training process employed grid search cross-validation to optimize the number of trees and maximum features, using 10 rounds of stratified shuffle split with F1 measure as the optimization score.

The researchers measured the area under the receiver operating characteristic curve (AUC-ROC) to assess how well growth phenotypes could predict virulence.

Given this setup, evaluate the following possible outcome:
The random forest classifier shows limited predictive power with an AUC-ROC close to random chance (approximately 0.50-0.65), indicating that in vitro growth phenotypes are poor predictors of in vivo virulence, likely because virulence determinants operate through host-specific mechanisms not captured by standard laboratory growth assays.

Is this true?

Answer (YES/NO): NO